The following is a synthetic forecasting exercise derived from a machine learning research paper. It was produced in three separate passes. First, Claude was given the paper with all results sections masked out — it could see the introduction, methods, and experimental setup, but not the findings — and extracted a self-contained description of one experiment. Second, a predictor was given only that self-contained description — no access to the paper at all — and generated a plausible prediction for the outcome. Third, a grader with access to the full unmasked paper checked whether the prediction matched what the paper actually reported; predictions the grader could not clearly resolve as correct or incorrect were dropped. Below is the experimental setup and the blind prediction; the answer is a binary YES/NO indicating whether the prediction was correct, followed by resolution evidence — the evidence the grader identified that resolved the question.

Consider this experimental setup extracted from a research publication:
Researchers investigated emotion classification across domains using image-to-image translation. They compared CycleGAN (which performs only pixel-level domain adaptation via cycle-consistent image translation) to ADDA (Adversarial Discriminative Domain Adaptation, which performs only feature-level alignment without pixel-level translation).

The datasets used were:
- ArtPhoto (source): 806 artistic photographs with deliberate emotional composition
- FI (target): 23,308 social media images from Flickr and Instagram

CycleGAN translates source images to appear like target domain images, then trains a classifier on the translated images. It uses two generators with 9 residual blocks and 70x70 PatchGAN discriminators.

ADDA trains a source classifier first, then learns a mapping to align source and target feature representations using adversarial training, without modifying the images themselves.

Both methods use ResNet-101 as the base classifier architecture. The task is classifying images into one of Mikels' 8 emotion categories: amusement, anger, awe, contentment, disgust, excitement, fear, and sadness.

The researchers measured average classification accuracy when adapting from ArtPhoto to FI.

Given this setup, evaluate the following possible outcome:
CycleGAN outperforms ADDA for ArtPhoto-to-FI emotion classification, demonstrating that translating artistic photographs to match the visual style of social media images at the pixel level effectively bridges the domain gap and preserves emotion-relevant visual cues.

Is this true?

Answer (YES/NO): NO